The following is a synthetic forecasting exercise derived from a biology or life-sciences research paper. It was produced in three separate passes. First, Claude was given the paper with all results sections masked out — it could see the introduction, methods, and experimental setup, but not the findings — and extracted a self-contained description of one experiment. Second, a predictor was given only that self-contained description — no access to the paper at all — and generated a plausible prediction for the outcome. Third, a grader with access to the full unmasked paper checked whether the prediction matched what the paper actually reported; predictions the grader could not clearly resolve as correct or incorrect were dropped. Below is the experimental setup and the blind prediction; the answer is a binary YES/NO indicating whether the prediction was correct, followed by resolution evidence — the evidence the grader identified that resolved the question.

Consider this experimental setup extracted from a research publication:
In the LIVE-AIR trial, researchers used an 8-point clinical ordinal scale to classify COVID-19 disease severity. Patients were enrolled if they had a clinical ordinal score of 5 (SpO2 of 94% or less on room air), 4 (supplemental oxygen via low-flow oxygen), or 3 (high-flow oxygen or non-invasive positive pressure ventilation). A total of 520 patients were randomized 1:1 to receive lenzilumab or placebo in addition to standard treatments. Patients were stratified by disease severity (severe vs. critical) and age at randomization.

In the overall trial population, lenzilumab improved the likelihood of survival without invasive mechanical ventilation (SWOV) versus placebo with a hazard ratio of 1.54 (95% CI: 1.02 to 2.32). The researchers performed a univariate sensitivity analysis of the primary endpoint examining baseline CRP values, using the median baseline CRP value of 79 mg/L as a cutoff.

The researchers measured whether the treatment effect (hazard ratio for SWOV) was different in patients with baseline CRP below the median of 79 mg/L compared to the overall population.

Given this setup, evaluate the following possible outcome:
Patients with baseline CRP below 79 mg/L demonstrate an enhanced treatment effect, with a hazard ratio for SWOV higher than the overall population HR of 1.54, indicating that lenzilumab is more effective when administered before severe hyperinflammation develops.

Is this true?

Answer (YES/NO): YES